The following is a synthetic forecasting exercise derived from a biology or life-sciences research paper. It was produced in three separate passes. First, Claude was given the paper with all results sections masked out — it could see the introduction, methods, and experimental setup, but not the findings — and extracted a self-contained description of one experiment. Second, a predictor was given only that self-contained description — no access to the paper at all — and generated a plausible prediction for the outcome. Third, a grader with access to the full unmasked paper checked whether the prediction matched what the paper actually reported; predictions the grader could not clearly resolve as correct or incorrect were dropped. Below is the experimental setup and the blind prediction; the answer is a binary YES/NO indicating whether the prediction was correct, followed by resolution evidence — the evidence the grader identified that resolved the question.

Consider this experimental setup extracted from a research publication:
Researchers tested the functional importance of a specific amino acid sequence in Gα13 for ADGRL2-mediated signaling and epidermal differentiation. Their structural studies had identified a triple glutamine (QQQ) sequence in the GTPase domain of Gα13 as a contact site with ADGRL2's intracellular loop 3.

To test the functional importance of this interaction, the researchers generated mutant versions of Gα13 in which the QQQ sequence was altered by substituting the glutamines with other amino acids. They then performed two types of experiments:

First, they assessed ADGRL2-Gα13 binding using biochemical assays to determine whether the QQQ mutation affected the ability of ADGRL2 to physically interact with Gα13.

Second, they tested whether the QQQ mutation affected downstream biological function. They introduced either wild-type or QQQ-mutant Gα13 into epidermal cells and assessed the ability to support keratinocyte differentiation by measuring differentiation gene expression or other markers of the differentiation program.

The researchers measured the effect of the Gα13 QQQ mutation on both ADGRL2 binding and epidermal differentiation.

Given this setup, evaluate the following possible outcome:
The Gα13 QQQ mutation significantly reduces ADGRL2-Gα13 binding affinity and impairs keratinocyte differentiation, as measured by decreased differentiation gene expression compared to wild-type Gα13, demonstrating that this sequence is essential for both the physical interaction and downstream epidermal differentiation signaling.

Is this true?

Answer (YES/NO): YES